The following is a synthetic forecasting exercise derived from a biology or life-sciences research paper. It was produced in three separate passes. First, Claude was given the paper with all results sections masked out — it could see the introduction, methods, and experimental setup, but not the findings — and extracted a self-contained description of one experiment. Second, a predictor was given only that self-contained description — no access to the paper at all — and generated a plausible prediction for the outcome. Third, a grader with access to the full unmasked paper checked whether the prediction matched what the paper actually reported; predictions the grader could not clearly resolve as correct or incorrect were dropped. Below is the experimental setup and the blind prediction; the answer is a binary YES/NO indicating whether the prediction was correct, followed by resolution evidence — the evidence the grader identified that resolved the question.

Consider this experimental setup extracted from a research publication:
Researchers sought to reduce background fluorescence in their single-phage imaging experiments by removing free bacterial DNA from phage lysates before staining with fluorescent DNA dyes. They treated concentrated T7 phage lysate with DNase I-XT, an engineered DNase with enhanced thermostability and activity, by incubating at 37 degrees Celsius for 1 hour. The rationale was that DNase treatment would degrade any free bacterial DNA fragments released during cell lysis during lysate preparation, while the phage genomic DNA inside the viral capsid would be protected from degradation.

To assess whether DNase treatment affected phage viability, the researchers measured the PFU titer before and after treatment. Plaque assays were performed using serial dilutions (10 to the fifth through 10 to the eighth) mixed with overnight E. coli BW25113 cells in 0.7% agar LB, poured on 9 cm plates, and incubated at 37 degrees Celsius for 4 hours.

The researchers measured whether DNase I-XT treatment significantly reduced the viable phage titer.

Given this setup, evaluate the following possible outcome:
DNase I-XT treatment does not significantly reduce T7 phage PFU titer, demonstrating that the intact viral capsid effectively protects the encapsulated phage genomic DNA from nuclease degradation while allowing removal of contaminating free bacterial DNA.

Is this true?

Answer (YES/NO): YES